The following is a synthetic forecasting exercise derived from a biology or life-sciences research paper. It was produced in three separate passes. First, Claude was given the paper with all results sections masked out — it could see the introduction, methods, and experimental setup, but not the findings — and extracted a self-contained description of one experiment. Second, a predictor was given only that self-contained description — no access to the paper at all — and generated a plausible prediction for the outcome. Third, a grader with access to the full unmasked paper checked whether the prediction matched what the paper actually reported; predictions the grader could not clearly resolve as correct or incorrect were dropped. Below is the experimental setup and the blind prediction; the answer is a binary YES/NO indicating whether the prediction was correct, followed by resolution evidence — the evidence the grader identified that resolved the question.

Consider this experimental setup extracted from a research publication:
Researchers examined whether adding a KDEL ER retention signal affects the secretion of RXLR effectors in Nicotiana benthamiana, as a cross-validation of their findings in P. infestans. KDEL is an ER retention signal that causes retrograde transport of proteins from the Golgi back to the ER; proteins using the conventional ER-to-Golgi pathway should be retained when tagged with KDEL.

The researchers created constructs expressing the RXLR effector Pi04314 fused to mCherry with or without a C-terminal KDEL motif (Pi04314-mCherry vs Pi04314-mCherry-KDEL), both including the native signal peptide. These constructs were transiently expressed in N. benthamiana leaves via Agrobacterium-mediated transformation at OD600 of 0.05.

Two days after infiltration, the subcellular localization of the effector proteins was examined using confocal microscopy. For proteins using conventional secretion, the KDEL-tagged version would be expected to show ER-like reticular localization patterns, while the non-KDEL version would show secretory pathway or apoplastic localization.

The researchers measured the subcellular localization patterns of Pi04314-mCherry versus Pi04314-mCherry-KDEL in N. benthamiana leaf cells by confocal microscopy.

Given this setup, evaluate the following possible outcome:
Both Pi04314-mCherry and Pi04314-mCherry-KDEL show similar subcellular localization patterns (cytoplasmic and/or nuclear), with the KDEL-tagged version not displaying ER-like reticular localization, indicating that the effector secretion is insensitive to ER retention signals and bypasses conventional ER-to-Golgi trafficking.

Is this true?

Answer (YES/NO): NO